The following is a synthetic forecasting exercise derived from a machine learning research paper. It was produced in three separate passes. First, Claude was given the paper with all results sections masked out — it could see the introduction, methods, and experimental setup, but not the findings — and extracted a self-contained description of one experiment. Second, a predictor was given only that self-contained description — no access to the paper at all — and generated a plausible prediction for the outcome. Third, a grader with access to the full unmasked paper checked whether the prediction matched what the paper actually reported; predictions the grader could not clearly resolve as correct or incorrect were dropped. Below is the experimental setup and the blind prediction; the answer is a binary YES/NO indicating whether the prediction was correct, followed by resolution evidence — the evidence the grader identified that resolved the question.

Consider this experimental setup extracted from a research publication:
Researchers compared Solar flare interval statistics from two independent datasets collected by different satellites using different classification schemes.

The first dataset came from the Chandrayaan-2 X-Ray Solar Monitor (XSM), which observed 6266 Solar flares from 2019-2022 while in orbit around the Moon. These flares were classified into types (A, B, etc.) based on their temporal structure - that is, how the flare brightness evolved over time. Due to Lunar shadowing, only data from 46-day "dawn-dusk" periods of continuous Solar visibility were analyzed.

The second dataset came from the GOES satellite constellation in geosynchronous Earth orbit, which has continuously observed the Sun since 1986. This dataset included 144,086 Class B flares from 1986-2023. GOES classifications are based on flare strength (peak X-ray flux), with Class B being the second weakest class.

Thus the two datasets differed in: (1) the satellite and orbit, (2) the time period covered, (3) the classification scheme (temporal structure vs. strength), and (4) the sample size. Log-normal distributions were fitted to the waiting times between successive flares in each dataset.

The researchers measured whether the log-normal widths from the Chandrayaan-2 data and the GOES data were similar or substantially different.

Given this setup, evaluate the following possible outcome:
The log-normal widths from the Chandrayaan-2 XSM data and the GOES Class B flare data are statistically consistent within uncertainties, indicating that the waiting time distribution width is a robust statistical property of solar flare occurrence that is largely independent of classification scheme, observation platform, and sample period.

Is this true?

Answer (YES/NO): NO